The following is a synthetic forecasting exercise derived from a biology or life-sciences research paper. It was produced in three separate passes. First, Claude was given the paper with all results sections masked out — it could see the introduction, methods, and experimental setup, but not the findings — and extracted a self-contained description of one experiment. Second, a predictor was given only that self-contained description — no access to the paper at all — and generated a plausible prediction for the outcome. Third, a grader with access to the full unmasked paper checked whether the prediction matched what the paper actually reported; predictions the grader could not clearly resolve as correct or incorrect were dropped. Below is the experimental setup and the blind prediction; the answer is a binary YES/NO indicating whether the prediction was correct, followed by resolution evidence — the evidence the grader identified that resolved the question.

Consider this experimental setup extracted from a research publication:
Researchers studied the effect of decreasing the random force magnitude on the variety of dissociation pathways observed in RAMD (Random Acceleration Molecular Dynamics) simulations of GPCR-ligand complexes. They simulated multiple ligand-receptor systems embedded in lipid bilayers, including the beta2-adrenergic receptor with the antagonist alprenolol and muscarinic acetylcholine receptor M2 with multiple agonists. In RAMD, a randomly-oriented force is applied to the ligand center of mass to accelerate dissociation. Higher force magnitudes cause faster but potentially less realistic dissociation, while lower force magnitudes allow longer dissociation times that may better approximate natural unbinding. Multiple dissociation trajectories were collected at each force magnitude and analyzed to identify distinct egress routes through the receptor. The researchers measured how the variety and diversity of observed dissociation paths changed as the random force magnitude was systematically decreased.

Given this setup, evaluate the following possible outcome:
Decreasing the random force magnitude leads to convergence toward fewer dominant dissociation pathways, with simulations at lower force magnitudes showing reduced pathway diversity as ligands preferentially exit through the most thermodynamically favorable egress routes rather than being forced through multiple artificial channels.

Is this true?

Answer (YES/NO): YES